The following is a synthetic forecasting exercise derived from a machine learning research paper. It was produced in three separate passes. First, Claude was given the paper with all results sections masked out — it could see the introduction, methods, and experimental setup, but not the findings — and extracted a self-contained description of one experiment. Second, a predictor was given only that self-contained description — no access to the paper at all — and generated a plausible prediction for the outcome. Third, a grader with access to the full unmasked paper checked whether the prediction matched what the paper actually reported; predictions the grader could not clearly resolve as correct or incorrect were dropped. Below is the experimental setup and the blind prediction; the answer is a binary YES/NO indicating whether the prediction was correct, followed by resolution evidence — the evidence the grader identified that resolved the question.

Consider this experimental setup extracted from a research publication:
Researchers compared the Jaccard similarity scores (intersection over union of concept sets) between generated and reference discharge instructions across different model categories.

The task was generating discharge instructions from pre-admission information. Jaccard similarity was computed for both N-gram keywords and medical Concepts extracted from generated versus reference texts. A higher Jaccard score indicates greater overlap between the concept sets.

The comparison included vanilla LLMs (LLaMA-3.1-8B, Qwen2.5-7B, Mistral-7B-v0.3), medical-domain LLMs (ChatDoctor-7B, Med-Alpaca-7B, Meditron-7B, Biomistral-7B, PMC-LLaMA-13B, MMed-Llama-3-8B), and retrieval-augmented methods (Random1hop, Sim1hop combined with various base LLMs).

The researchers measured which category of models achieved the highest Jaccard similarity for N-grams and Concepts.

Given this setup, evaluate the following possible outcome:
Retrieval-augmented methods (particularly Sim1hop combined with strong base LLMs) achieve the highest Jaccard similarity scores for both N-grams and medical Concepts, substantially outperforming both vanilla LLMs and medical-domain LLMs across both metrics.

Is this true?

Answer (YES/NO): NO